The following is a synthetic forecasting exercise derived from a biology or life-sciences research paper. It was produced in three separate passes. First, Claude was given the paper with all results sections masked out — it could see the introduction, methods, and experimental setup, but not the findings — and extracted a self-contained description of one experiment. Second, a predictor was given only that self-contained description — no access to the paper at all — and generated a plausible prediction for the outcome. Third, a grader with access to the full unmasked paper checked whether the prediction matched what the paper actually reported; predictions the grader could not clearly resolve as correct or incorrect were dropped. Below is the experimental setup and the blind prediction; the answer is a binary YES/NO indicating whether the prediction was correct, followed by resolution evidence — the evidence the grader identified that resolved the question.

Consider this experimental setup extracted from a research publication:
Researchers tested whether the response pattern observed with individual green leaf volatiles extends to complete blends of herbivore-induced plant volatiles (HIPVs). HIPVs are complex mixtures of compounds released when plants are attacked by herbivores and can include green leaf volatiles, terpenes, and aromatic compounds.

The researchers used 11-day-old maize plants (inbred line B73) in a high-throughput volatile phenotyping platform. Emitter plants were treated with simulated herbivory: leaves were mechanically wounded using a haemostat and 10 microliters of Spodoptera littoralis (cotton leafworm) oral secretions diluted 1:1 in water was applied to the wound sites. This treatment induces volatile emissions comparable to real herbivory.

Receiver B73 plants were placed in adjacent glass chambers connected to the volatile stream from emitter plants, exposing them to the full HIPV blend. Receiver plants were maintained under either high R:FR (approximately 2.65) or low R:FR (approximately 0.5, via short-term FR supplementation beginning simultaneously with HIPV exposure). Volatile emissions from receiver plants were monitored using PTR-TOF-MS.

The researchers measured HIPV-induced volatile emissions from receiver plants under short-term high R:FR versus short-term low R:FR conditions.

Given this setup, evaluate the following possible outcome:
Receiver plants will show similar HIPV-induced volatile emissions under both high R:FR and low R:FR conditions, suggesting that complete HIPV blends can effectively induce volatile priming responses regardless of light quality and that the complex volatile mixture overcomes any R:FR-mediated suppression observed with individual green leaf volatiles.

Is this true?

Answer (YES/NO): NO